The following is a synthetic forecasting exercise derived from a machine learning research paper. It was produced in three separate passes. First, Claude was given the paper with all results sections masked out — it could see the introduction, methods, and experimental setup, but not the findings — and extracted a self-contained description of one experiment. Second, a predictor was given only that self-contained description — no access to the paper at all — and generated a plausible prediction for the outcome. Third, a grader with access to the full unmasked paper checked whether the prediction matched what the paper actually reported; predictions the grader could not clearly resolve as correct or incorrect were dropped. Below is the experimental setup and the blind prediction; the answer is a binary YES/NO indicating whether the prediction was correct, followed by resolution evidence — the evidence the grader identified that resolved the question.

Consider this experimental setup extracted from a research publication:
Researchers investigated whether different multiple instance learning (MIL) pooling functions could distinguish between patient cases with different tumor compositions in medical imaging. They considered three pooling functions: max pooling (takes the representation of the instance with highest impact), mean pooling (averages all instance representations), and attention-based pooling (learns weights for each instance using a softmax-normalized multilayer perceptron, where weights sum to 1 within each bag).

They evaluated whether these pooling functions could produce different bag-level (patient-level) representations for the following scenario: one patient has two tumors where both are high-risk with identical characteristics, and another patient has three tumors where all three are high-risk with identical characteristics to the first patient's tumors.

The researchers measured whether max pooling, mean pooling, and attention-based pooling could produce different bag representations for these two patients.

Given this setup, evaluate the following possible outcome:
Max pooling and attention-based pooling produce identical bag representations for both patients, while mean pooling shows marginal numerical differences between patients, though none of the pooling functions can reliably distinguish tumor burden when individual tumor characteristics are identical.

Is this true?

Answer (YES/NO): NO